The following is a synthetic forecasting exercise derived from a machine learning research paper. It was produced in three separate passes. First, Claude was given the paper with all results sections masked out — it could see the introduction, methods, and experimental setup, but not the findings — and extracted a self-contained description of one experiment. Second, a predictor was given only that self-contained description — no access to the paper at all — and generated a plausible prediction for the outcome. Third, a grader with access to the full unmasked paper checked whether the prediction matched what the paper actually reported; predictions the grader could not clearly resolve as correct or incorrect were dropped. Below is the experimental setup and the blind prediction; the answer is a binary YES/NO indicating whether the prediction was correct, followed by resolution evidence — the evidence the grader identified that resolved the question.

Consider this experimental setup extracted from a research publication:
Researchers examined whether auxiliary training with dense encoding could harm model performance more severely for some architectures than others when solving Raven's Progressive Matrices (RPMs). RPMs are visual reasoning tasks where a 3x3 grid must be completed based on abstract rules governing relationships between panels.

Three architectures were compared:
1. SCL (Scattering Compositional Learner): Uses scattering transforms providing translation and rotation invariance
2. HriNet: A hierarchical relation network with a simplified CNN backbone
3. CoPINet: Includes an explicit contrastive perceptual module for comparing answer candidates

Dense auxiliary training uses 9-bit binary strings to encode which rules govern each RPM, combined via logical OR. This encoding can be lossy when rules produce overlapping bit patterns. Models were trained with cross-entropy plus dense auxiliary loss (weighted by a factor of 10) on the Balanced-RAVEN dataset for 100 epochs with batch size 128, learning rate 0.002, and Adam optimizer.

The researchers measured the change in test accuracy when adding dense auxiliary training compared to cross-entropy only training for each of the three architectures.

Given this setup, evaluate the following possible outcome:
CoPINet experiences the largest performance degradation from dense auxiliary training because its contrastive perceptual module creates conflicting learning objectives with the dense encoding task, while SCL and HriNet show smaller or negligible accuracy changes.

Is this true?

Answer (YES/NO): YES